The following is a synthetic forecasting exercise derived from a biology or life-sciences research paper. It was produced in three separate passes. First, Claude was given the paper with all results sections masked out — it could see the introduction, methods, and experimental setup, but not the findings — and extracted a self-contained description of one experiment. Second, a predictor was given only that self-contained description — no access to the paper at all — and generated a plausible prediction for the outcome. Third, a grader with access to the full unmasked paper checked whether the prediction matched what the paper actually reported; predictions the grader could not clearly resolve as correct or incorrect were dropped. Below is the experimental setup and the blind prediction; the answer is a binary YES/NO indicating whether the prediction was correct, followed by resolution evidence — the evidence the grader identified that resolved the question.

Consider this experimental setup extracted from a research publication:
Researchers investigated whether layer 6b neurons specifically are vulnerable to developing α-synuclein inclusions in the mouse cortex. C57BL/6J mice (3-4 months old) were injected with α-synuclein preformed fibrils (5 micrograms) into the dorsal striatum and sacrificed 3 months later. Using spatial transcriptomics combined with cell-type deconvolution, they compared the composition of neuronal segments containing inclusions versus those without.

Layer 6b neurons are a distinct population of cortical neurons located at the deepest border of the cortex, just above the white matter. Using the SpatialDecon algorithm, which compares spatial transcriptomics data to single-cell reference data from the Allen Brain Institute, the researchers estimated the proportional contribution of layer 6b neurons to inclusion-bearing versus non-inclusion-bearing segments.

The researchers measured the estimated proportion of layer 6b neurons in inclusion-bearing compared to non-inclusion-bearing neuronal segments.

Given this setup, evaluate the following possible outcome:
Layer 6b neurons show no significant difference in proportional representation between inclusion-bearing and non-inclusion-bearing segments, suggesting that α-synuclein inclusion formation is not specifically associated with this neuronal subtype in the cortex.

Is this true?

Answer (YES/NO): NO